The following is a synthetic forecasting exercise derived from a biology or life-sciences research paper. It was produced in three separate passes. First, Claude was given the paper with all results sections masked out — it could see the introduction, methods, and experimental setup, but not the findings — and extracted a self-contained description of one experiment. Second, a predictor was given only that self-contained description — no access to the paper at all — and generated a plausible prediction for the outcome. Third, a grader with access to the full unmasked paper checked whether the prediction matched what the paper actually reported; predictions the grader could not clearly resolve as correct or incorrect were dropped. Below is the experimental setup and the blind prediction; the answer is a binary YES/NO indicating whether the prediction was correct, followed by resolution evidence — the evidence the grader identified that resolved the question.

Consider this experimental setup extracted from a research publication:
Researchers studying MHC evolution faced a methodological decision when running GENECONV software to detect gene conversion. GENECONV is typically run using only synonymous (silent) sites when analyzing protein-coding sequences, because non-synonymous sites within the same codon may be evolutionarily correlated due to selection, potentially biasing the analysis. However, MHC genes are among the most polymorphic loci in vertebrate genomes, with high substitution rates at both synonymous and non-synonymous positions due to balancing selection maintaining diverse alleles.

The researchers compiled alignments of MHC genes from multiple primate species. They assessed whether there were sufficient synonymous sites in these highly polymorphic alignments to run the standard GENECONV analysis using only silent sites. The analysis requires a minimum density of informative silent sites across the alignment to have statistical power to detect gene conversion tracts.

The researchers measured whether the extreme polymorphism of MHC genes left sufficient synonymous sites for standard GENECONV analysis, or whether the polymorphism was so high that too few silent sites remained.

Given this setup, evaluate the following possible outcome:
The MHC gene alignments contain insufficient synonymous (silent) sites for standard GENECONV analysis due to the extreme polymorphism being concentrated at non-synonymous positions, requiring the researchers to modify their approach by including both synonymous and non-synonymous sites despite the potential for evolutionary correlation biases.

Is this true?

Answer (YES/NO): YES